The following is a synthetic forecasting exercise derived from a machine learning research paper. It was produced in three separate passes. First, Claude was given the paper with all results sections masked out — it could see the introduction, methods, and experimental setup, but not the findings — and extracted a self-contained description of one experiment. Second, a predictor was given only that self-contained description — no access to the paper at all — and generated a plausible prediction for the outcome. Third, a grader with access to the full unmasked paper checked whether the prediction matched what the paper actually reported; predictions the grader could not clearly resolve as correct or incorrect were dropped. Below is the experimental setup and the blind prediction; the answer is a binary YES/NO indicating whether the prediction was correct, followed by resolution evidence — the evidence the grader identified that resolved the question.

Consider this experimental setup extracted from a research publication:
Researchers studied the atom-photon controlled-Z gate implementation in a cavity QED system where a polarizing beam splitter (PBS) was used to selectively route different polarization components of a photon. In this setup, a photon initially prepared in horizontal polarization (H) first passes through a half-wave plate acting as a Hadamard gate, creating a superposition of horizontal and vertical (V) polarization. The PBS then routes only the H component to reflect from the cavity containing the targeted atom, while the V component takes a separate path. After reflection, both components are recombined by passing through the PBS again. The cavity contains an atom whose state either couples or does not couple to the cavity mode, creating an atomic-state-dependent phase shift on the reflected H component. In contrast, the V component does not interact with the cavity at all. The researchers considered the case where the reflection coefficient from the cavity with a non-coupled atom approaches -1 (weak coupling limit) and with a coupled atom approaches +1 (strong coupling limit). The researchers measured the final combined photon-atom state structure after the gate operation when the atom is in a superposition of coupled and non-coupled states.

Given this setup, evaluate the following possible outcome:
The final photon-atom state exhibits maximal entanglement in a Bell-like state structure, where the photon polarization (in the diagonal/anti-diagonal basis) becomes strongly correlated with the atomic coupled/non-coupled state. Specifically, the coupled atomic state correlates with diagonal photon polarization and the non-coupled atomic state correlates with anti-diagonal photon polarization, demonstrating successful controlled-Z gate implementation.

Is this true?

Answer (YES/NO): NO